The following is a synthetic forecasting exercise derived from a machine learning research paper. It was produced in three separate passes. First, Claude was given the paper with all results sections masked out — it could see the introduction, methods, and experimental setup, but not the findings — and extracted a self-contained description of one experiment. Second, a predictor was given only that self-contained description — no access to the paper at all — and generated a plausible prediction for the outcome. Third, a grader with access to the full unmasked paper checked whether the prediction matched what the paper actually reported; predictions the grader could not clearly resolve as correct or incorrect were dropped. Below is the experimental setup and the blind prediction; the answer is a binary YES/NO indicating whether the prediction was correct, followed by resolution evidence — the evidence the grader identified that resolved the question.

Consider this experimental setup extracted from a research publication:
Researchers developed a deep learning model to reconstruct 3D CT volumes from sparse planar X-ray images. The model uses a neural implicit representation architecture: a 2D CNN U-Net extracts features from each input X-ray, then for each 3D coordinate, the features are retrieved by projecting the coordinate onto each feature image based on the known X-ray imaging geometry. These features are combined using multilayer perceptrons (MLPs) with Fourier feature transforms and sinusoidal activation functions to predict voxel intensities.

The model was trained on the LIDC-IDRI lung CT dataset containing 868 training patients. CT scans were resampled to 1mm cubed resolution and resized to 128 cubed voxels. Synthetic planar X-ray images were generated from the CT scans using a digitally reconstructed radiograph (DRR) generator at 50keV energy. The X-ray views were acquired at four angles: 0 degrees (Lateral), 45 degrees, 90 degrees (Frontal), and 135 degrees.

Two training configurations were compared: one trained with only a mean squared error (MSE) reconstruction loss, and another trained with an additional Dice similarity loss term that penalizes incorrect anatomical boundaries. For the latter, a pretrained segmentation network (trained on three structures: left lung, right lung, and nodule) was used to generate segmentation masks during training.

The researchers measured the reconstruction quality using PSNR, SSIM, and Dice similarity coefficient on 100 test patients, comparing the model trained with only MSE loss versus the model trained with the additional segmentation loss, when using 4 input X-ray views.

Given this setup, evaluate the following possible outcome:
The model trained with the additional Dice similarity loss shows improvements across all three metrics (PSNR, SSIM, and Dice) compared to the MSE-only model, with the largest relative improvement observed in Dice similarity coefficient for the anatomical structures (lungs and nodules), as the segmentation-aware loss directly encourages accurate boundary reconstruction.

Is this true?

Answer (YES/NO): NO